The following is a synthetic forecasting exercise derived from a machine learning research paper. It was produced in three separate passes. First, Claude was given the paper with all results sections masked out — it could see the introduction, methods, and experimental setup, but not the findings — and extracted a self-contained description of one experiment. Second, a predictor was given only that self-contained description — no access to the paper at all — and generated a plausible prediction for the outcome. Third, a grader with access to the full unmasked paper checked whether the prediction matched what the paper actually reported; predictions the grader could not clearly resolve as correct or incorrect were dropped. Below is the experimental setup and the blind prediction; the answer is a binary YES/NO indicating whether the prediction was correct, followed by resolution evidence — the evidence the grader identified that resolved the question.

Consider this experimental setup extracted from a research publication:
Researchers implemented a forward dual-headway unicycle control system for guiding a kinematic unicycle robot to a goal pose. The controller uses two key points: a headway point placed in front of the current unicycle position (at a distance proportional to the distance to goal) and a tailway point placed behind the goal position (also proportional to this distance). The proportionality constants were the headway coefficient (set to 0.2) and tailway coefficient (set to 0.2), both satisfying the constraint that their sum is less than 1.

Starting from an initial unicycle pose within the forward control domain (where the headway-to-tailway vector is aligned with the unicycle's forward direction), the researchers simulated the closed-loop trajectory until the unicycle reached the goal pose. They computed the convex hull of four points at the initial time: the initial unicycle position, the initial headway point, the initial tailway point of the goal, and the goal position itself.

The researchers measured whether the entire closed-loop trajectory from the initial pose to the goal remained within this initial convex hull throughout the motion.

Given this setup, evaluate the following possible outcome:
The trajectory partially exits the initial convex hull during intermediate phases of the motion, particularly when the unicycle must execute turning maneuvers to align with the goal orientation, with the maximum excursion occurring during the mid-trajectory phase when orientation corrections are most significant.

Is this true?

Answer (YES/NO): NO